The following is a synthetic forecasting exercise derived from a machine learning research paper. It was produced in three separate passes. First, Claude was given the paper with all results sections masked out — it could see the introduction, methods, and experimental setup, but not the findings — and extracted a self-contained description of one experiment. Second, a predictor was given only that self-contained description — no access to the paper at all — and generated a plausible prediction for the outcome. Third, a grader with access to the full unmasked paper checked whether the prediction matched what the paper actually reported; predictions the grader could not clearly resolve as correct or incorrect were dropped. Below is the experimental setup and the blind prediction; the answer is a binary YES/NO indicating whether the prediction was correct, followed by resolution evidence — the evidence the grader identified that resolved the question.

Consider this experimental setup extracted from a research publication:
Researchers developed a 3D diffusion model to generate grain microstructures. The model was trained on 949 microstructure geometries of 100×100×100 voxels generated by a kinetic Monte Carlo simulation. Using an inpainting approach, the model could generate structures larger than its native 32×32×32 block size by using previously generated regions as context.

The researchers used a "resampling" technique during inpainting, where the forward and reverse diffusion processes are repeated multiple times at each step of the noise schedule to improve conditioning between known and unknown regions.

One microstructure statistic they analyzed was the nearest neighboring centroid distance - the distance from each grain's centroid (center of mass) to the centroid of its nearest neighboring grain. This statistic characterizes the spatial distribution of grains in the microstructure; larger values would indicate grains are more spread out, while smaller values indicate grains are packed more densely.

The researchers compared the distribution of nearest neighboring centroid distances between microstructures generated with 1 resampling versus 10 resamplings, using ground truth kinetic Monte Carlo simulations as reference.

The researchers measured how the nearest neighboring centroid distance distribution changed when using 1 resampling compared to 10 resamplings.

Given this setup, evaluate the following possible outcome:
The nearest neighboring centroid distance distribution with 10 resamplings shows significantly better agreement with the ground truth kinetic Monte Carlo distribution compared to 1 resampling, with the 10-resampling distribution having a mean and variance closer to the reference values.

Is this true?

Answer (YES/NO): NO